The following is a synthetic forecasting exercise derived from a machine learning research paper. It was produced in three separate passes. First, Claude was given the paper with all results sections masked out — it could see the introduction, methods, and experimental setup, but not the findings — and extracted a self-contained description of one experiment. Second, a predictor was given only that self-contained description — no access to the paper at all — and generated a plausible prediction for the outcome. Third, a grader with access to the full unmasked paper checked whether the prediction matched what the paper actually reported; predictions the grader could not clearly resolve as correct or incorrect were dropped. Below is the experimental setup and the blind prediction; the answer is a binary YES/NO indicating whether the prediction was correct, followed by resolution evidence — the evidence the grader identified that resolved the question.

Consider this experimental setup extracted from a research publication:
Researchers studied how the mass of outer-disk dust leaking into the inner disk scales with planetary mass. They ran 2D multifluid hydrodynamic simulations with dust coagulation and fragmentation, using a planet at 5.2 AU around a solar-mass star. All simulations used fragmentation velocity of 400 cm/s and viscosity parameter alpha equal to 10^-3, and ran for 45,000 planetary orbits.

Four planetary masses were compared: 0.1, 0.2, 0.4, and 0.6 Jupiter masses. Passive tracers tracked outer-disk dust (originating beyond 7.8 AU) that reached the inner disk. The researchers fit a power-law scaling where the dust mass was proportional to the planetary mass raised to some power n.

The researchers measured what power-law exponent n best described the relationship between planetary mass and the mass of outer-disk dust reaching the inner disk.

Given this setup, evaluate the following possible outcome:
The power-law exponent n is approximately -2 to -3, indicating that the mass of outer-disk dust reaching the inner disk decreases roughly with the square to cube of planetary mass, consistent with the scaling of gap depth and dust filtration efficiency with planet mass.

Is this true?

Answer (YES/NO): NO